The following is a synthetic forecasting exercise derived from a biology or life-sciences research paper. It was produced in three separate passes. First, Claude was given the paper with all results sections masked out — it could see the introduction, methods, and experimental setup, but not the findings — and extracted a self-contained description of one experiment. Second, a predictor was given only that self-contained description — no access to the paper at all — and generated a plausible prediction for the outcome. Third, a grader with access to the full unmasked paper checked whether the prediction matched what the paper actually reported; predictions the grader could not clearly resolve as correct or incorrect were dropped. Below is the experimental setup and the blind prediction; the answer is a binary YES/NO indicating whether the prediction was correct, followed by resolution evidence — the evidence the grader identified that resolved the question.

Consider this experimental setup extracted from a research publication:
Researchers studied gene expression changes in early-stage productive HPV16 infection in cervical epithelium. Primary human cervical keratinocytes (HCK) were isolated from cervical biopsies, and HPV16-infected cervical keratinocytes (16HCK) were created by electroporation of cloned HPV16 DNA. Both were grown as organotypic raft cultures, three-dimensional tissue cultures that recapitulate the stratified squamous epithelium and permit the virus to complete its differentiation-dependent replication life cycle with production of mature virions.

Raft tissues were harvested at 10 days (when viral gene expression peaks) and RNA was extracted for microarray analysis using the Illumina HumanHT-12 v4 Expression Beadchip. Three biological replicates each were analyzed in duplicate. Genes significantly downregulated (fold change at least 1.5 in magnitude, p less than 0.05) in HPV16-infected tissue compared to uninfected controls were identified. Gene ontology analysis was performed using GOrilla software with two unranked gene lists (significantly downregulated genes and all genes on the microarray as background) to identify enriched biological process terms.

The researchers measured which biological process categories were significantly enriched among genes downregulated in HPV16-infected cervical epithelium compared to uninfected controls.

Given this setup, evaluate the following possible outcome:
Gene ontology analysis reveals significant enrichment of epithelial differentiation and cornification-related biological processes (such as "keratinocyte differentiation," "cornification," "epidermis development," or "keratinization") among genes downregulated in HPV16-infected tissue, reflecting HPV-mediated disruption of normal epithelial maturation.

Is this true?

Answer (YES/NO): YES